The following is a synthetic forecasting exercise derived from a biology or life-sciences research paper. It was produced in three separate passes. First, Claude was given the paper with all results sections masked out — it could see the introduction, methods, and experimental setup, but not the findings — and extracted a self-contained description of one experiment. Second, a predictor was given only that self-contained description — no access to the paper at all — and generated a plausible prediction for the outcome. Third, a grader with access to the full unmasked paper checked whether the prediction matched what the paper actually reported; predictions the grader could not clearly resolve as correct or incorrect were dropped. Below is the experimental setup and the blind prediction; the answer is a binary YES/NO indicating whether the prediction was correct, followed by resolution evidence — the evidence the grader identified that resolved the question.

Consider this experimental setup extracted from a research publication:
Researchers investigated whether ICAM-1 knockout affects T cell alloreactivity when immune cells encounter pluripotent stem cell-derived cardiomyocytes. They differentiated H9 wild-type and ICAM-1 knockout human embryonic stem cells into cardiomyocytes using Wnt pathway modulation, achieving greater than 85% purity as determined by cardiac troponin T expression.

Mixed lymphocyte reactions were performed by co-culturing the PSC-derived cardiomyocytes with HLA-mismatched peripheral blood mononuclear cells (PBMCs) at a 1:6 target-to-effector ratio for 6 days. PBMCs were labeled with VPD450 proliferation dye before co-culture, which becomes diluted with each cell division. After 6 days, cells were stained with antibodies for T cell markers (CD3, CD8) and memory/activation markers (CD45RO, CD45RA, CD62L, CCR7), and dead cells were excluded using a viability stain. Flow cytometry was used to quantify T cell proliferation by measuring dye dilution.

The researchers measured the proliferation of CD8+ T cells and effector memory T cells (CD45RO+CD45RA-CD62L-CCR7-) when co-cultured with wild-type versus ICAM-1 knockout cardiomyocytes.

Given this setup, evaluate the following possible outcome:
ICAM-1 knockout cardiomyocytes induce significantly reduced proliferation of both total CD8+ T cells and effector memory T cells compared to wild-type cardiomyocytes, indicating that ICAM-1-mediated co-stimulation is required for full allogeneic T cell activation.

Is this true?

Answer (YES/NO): YES